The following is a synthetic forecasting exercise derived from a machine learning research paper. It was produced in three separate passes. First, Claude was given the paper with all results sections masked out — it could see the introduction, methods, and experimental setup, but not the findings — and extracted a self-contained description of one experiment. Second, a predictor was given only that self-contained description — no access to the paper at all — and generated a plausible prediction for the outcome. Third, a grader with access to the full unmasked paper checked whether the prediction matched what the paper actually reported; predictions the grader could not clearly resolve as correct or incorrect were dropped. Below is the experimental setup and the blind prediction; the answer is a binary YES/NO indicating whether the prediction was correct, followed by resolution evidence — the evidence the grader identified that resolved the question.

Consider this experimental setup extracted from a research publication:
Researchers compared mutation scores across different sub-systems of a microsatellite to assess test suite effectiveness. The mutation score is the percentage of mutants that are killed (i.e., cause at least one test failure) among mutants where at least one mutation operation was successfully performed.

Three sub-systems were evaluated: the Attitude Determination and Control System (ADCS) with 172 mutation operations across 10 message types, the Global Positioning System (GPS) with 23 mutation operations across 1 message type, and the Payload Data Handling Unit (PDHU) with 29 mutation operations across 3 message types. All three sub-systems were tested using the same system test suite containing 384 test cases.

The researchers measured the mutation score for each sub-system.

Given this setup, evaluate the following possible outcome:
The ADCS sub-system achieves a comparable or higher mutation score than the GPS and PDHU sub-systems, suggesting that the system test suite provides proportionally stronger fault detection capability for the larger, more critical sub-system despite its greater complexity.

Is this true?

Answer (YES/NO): NO